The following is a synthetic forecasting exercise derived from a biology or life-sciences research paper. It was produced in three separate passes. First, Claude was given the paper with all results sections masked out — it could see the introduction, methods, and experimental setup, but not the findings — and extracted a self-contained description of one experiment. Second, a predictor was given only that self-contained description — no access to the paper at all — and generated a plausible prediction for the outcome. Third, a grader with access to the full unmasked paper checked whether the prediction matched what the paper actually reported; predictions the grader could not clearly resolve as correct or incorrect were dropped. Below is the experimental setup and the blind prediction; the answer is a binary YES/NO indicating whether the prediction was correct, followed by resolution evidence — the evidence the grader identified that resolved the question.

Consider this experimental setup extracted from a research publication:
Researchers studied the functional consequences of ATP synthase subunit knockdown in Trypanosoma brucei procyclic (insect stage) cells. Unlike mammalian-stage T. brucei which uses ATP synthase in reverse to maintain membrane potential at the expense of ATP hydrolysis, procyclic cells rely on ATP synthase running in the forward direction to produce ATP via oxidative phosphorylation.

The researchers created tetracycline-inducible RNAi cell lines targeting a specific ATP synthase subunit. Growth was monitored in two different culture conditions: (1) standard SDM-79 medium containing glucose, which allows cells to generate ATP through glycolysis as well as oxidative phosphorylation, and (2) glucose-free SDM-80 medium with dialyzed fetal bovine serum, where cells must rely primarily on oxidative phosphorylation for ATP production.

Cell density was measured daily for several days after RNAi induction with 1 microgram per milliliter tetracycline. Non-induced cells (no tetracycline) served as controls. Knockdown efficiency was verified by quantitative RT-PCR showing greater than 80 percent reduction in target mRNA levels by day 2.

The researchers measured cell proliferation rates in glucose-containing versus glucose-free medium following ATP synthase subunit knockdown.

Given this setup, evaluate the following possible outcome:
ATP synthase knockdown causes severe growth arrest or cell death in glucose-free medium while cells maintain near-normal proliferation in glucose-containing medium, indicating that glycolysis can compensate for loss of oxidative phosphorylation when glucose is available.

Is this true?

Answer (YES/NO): NO